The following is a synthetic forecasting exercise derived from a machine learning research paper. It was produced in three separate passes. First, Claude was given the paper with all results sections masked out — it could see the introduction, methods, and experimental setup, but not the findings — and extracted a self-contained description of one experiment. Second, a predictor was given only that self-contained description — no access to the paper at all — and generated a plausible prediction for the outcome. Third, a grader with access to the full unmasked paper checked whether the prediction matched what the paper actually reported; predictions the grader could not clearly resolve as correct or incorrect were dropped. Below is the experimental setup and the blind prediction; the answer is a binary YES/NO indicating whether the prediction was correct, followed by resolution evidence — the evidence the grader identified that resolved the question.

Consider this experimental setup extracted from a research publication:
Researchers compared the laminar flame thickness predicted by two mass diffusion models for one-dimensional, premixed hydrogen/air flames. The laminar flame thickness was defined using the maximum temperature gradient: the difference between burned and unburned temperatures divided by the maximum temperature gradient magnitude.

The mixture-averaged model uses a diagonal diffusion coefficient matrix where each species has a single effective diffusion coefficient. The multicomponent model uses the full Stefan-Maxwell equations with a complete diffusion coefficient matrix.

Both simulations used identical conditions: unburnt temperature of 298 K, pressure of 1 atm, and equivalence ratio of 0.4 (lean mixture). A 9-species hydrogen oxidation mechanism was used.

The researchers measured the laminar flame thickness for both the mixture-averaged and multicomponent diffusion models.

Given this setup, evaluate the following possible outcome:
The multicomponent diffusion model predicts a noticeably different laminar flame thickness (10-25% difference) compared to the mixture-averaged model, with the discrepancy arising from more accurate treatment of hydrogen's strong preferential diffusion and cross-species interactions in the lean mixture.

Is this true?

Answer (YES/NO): NO